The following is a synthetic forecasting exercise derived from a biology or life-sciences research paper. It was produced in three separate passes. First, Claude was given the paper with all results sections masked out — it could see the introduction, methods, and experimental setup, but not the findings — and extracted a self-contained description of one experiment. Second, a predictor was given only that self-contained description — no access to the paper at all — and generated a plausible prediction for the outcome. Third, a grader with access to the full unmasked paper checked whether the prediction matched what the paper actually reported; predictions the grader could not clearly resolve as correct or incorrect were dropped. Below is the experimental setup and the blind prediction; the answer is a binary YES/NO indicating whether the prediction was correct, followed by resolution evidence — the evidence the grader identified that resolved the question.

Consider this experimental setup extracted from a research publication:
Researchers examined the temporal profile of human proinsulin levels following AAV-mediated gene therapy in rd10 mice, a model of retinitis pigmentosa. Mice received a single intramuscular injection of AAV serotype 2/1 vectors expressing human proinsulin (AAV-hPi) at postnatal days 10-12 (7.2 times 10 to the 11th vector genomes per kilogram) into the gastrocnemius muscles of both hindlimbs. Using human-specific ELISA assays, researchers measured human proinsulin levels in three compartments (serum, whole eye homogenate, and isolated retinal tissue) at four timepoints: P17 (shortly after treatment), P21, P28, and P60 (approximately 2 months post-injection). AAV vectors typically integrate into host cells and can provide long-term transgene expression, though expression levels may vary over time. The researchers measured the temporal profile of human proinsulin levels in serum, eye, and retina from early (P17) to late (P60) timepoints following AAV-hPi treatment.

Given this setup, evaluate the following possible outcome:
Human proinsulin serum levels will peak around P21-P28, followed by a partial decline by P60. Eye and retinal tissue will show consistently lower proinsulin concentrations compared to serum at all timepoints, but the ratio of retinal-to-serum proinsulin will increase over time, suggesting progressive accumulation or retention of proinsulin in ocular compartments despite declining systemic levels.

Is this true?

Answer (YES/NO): NO